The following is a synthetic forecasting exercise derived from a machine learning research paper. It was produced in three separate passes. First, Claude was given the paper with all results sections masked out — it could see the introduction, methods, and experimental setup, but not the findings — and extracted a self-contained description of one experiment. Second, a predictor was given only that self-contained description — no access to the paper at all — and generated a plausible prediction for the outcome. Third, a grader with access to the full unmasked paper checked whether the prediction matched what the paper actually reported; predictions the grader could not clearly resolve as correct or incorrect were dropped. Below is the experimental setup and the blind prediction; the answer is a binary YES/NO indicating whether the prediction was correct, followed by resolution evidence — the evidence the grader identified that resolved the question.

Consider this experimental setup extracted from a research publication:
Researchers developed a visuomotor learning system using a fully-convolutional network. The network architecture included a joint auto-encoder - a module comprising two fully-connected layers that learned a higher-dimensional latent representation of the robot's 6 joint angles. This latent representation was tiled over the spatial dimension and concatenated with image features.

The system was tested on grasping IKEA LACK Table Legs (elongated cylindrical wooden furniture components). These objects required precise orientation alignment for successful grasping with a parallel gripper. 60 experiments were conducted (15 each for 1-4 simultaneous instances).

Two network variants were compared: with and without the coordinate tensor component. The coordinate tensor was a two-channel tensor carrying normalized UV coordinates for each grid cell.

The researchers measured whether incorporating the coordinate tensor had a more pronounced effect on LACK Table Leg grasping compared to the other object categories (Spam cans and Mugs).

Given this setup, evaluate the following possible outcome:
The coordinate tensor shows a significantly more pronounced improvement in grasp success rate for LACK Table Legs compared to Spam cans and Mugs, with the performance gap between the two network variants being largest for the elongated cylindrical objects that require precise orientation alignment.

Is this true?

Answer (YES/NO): YES